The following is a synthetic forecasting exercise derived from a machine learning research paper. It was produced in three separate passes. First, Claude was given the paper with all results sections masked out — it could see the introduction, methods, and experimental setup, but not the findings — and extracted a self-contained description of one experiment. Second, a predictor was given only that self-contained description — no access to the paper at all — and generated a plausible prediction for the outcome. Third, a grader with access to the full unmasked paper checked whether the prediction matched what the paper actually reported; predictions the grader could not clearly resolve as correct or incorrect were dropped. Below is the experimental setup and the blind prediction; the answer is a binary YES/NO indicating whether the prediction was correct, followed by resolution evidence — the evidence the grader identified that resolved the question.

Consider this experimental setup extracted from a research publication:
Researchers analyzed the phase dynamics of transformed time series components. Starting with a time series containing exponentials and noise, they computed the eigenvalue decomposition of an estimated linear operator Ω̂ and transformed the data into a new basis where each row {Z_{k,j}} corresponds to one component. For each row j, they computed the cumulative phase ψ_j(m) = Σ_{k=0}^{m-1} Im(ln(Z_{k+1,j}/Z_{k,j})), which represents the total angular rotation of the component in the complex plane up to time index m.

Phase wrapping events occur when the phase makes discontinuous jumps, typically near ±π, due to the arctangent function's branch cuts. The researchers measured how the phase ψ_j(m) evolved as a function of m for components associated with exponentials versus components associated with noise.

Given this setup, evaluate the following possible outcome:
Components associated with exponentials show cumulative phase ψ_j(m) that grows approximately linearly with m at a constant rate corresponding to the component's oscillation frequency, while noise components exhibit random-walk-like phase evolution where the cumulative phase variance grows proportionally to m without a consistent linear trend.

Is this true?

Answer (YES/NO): NO